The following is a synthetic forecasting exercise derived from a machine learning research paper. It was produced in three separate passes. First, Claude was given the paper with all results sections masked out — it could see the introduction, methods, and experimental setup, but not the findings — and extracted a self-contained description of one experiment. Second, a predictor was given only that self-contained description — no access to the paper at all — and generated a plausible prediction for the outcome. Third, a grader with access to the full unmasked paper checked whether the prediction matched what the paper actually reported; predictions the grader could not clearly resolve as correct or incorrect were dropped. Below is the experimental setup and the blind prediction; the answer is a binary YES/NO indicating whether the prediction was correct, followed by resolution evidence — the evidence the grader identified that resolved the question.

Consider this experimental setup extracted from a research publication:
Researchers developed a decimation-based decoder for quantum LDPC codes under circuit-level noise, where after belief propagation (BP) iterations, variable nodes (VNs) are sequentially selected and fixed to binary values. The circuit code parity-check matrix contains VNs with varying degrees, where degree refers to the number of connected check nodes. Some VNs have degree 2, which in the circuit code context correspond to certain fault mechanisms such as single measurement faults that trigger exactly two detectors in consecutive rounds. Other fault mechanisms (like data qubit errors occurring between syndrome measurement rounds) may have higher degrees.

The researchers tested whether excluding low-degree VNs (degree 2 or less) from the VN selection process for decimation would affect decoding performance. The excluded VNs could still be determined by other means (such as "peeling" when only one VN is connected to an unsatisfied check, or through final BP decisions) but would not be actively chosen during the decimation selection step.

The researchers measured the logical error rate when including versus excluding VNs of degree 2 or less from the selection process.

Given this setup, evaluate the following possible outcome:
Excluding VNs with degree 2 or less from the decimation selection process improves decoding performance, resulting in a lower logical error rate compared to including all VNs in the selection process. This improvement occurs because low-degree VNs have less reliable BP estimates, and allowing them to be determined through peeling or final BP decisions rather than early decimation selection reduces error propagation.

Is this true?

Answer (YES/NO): YES